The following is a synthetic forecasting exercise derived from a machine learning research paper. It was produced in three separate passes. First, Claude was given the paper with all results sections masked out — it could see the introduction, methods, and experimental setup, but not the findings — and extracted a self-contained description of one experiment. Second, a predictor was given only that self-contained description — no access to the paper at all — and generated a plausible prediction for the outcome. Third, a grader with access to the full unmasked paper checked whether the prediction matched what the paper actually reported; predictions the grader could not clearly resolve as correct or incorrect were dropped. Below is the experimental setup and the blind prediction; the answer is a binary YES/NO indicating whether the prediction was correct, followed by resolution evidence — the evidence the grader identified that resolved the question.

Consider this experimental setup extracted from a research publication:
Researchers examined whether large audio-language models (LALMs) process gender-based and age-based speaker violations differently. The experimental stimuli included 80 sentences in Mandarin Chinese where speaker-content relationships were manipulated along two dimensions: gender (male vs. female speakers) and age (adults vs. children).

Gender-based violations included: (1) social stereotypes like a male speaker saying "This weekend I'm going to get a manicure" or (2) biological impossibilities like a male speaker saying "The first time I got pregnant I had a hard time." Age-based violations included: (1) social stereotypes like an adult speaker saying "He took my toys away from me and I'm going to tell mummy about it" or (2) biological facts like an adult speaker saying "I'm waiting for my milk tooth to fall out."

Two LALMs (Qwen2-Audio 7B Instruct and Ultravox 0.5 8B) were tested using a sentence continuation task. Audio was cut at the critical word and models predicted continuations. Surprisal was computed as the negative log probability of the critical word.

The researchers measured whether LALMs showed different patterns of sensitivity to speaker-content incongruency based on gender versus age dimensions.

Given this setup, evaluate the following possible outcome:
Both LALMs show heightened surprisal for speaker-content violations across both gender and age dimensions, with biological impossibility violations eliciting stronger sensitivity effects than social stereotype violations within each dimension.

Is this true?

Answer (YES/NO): NO